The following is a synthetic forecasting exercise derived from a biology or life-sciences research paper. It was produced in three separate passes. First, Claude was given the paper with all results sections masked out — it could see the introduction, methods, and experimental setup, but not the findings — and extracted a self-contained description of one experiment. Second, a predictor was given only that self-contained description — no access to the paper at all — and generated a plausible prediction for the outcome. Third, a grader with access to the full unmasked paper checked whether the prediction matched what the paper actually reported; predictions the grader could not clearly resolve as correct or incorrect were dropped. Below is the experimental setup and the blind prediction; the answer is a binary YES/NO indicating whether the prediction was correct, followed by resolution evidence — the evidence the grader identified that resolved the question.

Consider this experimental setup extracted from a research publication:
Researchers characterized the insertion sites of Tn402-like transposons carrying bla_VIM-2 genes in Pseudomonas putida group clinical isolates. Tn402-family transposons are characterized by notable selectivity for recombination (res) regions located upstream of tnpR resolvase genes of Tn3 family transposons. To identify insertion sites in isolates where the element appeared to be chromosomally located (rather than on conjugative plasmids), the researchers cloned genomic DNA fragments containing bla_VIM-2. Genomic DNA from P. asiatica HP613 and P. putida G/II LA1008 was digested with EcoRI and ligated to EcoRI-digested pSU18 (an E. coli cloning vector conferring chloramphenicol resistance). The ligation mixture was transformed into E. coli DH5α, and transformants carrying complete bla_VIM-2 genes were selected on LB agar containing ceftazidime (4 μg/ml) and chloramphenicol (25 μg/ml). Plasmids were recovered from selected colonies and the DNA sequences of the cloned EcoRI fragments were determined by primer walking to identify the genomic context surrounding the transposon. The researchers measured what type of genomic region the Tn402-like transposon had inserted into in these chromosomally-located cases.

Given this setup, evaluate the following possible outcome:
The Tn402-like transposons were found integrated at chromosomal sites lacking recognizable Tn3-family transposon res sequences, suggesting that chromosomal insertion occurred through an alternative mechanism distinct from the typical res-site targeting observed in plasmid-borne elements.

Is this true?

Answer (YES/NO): NO